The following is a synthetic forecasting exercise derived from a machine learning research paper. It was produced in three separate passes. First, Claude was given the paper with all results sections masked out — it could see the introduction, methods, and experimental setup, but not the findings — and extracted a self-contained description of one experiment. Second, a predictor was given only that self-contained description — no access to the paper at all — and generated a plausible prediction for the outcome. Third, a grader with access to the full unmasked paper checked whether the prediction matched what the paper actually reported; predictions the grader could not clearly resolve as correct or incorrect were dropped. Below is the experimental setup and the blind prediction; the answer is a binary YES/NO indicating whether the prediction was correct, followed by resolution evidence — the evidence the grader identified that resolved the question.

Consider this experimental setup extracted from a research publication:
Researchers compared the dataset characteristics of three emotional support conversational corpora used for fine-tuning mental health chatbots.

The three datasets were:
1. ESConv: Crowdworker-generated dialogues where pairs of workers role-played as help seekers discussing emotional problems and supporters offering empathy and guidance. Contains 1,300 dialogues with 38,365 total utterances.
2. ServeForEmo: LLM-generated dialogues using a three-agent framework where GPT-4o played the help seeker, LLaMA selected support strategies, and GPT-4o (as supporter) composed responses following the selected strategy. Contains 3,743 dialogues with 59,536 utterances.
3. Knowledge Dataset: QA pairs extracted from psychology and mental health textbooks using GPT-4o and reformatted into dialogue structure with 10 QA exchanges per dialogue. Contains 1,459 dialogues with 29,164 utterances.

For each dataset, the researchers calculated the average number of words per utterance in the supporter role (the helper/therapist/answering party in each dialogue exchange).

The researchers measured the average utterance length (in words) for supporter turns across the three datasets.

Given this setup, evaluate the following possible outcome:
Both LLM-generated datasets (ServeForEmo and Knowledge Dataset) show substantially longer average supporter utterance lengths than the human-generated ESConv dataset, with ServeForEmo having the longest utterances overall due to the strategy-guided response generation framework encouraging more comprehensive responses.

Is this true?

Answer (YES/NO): NO